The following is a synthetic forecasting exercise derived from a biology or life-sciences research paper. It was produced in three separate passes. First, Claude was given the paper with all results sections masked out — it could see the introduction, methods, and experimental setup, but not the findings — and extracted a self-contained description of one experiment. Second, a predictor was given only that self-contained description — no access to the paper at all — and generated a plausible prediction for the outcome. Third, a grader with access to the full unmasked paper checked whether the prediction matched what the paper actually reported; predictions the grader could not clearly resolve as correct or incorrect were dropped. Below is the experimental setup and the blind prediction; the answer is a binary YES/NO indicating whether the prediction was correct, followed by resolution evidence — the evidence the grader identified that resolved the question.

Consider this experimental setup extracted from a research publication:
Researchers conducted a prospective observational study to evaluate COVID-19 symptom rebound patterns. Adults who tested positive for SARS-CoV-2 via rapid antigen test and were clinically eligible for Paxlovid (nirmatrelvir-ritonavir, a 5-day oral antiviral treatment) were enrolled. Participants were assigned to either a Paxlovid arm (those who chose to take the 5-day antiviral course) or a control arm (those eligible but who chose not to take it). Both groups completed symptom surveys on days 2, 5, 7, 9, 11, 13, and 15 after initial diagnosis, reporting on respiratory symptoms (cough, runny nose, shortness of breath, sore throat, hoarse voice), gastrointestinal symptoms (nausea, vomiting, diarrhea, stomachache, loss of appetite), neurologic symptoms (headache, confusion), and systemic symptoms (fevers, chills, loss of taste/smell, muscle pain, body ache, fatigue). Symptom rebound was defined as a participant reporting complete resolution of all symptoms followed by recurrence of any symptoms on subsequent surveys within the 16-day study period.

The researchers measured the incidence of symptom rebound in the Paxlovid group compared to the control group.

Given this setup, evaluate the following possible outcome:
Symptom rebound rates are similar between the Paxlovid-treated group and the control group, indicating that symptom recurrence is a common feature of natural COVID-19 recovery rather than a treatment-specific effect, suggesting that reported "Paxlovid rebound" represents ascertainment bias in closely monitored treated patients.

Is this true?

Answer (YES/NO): NO